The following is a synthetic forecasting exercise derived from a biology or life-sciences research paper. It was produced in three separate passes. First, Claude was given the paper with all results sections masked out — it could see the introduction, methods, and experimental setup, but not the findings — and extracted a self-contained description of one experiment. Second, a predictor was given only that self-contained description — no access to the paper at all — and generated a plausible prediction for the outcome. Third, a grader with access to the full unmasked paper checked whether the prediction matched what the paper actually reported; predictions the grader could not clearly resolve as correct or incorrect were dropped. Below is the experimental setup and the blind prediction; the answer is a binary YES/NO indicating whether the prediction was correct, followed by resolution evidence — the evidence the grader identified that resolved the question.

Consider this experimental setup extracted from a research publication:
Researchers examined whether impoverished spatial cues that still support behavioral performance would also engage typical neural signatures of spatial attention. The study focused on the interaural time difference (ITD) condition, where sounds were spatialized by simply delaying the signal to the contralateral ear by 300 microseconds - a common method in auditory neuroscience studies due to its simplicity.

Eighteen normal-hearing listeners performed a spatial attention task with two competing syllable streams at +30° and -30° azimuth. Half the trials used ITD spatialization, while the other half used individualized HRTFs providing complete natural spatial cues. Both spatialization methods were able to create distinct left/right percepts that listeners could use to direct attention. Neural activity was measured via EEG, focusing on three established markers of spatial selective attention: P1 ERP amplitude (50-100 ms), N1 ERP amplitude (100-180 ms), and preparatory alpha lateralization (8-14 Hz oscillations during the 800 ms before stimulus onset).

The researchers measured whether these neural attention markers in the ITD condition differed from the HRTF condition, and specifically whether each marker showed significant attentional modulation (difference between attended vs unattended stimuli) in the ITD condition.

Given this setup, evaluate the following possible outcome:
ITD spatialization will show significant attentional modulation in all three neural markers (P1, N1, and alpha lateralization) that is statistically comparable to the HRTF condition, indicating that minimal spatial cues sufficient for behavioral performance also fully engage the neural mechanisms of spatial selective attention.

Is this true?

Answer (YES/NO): NO